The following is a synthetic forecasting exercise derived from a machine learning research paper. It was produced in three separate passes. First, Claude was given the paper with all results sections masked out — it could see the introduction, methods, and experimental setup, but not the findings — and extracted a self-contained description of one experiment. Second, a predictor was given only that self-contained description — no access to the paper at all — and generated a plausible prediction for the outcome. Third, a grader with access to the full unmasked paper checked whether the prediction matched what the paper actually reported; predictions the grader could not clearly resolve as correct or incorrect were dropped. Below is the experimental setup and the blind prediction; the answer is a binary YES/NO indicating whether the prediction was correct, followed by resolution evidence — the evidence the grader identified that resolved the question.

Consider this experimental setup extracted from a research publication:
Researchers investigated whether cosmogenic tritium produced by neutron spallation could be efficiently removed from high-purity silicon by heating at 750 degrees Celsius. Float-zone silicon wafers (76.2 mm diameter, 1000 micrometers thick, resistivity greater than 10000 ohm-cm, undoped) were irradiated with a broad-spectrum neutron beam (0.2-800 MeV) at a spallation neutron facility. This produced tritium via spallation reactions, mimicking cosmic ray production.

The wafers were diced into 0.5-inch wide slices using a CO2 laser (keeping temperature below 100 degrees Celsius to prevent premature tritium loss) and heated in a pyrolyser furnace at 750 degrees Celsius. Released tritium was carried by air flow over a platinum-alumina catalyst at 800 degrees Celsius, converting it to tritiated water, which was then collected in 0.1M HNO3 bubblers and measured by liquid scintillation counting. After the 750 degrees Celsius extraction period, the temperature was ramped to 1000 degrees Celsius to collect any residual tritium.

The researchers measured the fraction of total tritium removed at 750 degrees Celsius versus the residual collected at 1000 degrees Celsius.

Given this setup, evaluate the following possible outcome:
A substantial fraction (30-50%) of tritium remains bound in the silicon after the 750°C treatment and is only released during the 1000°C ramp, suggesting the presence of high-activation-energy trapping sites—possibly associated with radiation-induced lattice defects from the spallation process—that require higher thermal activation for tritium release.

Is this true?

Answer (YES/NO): NO